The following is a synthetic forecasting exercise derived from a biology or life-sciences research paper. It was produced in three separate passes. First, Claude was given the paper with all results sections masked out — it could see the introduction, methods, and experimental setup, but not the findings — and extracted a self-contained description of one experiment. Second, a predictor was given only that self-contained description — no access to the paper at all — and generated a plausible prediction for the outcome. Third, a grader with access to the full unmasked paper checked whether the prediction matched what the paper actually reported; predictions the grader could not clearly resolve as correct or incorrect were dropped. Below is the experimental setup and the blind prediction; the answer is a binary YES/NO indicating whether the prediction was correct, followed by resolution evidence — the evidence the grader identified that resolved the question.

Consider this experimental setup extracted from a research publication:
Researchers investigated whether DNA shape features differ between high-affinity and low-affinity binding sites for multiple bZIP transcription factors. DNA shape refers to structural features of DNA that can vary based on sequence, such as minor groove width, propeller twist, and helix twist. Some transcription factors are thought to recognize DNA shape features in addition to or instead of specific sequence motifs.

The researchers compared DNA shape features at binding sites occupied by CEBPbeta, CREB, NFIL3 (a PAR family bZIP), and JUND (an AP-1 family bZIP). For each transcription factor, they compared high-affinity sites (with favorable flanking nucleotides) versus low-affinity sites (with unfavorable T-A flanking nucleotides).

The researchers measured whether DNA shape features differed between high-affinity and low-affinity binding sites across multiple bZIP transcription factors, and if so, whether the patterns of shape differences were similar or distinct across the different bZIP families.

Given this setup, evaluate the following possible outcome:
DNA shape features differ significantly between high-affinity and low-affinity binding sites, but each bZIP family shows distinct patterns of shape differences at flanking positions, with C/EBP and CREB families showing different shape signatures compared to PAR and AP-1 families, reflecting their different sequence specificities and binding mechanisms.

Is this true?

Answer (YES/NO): NO